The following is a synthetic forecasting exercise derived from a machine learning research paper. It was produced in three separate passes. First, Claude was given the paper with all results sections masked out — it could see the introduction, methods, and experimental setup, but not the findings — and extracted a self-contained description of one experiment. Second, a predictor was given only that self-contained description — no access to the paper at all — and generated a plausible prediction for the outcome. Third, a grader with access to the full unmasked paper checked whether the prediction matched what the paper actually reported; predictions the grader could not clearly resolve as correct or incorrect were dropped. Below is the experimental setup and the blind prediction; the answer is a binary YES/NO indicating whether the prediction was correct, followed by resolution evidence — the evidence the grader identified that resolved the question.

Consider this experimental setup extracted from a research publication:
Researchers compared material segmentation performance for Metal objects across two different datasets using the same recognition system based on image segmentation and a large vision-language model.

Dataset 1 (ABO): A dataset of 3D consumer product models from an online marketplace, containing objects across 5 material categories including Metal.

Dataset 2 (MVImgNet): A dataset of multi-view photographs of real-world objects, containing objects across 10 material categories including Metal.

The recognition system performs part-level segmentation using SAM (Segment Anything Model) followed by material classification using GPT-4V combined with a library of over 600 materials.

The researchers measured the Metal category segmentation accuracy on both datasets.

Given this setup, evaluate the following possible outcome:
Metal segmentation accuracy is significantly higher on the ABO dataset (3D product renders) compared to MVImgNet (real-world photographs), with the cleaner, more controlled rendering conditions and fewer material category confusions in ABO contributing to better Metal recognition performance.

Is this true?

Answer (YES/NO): NO